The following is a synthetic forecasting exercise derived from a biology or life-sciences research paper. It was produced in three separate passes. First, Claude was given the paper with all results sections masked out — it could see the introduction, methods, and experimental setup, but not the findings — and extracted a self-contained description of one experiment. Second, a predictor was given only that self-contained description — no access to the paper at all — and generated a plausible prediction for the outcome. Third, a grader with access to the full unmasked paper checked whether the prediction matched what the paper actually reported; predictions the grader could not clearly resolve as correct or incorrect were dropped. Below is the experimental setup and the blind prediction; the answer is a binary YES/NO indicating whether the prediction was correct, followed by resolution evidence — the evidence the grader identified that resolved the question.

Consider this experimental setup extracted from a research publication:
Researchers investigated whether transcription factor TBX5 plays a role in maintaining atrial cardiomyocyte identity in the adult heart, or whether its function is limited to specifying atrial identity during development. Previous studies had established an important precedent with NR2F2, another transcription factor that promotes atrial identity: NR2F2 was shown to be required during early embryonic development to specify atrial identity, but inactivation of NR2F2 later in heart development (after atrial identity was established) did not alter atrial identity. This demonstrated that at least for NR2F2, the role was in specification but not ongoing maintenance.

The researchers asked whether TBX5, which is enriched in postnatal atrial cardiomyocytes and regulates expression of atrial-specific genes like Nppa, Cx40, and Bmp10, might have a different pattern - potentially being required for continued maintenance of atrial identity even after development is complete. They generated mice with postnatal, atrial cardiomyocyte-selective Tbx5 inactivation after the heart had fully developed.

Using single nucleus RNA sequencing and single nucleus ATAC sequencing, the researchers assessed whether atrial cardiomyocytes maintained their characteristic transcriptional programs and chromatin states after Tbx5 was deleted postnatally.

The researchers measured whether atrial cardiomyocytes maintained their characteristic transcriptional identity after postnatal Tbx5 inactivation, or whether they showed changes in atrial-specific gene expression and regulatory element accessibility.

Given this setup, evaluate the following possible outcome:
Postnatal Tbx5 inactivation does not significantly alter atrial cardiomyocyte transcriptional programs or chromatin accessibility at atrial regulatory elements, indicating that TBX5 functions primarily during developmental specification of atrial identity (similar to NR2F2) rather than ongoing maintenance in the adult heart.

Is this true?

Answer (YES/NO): NO